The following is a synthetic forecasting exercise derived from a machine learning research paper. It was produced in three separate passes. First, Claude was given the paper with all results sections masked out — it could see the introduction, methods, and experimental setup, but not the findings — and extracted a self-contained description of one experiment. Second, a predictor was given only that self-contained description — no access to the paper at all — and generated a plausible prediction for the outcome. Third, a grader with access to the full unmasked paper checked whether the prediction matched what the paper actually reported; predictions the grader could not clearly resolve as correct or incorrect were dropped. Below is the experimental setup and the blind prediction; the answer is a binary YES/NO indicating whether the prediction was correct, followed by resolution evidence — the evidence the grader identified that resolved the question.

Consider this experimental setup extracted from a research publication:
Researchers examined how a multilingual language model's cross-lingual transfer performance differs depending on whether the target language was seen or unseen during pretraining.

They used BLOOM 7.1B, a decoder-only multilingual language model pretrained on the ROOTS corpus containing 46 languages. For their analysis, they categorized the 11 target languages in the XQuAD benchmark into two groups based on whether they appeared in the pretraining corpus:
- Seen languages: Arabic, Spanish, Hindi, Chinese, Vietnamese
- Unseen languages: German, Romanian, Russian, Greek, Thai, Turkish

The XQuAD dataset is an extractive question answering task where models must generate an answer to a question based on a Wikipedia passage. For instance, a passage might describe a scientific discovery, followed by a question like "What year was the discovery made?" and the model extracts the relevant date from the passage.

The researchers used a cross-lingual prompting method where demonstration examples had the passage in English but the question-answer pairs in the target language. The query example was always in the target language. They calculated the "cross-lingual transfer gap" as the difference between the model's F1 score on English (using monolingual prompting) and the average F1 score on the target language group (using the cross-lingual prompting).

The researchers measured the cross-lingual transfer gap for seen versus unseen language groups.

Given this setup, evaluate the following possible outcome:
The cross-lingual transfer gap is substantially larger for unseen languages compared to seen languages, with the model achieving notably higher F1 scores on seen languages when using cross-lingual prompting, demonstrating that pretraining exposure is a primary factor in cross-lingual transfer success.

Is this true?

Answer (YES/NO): YES